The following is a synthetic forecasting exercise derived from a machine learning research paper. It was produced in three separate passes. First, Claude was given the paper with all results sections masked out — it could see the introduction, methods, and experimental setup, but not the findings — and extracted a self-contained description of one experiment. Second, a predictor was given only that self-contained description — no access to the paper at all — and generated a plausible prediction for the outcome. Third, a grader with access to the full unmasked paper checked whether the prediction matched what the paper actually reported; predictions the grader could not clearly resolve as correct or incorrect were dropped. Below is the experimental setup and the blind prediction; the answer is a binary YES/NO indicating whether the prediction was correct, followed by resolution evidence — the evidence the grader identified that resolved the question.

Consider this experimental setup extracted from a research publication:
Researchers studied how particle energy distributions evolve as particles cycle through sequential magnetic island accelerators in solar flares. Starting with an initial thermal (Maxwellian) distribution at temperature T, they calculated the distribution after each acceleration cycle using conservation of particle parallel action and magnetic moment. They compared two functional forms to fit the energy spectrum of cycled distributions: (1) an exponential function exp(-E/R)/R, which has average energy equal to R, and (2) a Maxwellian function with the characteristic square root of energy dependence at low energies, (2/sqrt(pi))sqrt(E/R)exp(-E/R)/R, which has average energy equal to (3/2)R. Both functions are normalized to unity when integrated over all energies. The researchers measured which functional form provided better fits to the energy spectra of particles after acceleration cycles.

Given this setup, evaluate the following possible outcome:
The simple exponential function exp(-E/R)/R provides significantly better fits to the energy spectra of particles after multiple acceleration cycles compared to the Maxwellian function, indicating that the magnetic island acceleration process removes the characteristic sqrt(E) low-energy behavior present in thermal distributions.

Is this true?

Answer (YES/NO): YES